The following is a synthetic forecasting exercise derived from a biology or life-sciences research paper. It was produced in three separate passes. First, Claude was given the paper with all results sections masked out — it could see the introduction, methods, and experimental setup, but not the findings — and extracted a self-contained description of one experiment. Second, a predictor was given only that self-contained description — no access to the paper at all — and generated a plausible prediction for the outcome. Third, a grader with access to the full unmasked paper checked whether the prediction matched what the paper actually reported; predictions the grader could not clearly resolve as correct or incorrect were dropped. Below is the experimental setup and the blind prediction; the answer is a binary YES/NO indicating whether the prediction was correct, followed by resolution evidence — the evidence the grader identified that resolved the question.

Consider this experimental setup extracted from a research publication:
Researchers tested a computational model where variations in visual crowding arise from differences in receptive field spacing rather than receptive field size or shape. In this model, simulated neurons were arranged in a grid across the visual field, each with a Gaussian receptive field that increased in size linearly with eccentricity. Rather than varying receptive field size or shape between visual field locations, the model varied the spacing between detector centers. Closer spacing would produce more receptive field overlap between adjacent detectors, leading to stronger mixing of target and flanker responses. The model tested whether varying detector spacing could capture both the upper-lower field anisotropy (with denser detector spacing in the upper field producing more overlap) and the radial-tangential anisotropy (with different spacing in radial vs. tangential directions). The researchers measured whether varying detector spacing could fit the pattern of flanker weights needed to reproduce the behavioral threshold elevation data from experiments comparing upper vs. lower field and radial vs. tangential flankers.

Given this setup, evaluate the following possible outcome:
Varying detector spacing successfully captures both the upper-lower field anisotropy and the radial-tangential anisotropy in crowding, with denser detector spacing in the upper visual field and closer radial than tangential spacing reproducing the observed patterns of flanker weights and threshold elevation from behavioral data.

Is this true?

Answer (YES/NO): YES